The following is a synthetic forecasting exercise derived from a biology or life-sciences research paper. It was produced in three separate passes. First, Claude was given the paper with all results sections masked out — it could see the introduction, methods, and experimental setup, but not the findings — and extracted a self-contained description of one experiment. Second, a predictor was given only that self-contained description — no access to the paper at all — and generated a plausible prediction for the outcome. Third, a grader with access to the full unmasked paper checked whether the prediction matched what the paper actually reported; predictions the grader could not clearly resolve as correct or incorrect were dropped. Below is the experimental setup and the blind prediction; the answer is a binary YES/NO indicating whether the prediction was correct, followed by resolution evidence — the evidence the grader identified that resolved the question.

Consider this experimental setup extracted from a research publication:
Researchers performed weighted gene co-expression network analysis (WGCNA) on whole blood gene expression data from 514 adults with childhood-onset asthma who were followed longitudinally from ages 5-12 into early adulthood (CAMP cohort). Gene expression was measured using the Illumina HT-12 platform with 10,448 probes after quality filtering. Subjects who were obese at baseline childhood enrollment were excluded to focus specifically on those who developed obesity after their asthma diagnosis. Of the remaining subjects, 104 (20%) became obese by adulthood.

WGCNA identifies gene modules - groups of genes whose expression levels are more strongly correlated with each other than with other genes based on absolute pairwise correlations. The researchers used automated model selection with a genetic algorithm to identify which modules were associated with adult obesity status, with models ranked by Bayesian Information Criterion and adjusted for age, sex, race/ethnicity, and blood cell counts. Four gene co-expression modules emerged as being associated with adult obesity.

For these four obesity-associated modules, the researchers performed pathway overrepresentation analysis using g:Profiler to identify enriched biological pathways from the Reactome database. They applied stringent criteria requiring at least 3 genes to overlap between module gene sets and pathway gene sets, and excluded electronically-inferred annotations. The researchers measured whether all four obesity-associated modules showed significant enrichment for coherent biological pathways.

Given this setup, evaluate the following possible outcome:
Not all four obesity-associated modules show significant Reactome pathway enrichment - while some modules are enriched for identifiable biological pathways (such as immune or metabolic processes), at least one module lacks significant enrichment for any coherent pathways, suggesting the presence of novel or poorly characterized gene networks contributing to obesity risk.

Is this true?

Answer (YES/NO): YES